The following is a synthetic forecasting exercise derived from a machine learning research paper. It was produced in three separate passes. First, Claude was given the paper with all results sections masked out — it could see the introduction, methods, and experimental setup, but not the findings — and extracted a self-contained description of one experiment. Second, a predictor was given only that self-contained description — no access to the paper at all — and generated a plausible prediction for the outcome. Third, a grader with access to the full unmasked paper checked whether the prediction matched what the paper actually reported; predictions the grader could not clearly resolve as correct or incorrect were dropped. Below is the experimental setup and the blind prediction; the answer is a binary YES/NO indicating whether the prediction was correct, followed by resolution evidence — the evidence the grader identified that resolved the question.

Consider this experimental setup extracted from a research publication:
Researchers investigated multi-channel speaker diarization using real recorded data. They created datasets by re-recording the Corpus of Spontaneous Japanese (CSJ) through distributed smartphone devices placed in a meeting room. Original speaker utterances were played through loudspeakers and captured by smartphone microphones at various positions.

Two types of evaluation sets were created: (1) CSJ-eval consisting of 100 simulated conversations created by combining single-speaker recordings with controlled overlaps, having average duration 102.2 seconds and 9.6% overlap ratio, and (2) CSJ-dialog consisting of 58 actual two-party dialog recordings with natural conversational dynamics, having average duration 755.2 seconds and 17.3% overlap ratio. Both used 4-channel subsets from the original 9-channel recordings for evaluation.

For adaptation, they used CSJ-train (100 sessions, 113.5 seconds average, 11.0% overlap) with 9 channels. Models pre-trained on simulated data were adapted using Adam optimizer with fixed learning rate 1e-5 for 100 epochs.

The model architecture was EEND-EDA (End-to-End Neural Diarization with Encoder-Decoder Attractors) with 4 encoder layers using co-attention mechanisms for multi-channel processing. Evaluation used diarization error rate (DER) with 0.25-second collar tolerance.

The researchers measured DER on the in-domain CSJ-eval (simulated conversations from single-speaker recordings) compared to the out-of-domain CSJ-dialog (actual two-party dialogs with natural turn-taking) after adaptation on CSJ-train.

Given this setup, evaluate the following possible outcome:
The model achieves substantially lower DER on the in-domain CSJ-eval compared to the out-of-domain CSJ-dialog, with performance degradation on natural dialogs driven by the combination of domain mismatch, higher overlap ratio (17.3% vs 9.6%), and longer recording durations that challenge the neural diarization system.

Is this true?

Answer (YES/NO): NO